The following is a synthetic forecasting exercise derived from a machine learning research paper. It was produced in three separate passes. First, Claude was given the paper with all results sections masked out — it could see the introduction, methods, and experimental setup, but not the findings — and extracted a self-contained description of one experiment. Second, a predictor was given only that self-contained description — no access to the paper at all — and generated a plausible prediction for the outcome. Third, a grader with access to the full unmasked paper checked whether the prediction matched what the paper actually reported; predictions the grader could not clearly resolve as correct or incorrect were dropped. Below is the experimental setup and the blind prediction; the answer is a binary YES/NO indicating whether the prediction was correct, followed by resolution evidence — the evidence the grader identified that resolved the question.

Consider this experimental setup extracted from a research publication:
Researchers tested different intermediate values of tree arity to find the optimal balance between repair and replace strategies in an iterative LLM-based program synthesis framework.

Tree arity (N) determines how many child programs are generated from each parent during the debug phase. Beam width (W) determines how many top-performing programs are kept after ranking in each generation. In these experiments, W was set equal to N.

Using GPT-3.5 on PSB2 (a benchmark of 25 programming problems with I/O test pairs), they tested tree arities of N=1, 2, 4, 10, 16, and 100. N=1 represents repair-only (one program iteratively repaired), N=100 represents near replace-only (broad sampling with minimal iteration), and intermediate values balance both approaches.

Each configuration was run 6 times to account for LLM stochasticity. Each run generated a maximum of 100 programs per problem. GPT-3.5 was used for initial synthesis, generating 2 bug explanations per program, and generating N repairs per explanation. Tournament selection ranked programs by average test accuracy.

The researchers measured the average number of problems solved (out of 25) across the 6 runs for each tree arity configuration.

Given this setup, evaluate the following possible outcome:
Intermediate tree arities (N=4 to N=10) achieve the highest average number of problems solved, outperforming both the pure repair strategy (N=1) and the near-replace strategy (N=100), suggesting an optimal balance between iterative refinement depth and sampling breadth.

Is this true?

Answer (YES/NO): NO